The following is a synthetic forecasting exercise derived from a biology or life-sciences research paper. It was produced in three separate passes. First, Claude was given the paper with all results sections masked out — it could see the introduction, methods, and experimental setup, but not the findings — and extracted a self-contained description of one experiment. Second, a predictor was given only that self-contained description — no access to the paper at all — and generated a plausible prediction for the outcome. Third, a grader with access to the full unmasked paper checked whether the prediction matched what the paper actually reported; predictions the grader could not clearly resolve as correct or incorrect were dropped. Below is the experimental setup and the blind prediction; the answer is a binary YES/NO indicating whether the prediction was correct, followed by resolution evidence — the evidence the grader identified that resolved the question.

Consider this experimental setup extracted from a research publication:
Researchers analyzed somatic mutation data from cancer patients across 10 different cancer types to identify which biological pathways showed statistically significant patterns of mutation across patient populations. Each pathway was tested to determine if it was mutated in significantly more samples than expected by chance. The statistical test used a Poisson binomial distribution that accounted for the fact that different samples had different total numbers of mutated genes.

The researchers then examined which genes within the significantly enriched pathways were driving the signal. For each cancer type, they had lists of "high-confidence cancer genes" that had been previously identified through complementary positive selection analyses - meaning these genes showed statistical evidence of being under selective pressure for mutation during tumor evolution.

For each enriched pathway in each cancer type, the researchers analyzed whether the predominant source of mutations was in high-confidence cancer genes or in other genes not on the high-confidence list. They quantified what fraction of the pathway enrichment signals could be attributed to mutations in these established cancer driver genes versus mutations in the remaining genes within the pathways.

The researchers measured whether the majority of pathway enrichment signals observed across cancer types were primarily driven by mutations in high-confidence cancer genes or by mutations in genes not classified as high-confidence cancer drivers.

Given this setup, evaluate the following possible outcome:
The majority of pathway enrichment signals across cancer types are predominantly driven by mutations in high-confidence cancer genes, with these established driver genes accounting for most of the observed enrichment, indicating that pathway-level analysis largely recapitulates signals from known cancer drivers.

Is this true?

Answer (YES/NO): YES